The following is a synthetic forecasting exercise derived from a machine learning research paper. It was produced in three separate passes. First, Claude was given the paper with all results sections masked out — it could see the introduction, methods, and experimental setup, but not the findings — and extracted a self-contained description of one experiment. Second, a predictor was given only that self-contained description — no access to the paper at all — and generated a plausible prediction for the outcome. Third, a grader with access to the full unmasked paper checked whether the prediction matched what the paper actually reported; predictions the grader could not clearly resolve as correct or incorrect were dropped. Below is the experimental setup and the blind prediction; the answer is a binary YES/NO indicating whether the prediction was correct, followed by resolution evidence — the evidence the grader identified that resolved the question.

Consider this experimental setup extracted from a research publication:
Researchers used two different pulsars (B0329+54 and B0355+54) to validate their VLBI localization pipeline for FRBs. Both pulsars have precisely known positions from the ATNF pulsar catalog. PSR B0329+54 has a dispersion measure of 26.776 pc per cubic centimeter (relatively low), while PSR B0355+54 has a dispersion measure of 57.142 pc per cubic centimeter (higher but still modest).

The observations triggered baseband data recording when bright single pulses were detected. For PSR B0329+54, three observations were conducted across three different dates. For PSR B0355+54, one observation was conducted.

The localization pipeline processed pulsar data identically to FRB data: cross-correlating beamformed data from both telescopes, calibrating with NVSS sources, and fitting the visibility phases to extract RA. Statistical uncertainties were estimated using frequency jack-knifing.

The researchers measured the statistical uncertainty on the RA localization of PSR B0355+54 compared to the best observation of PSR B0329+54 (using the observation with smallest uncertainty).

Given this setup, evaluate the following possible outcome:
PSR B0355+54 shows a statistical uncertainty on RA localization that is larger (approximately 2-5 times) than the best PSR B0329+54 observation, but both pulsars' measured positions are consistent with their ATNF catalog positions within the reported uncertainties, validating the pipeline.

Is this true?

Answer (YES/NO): NO